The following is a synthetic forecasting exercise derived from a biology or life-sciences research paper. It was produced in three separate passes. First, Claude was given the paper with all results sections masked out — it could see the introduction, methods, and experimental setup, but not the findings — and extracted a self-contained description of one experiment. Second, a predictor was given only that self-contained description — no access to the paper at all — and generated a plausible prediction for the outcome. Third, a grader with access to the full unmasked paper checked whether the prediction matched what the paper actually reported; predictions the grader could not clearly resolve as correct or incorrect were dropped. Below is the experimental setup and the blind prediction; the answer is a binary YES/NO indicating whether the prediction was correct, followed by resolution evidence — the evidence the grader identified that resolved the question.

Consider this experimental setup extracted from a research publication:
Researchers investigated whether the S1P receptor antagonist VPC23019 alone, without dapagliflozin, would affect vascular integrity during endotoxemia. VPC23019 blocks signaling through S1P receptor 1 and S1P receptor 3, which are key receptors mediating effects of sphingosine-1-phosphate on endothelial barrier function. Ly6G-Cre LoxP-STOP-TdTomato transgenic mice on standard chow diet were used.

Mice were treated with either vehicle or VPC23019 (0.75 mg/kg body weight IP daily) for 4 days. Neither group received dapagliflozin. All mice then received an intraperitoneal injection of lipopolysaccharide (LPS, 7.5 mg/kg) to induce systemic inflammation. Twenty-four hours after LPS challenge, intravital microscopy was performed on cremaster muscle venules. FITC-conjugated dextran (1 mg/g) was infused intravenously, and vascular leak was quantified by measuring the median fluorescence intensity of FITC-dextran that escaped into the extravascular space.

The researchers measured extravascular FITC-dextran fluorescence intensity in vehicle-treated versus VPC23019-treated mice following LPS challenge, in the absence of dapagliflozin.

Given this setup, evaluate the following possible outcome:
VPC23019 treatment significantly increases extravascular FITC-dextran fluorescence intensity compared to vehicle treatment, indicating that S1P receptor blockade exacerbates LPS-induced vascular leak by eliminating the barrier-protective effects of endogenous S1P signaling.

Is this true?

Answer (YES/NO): YES